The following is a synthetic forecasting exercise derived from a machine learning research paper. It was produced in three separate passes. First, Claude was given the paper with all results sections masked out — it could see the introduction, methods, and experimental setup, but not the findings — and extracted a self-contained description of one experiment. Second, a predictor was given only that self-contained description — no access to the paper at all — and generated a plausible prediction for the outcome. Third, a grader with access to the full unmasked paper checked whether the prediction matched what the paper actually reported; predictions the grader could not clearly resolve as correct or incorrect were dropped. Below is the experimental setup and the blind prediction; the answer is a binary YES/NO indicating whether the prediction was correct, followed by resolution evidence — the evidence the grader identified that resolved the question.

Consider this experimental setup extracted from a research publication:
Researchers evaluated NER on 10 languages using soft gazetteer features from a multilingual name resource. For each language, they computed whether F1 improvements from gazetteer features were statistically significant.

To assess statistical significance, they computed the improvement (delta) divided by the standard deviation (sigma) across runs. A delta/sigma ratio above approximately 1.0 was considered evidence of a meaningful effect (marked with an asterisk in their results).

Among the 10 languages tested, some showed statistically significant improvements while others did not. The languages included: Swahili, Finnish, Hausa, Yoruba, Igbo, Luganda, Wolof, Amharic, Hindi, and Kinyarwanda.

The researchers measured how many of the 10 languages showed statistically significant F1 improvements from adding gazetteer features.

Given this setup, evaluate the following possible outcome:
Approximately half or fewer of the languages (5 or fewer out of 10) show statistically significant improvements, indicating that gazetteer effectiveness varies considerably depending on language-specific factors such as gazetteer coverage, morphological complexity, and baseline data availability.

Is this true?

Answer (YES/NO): YES